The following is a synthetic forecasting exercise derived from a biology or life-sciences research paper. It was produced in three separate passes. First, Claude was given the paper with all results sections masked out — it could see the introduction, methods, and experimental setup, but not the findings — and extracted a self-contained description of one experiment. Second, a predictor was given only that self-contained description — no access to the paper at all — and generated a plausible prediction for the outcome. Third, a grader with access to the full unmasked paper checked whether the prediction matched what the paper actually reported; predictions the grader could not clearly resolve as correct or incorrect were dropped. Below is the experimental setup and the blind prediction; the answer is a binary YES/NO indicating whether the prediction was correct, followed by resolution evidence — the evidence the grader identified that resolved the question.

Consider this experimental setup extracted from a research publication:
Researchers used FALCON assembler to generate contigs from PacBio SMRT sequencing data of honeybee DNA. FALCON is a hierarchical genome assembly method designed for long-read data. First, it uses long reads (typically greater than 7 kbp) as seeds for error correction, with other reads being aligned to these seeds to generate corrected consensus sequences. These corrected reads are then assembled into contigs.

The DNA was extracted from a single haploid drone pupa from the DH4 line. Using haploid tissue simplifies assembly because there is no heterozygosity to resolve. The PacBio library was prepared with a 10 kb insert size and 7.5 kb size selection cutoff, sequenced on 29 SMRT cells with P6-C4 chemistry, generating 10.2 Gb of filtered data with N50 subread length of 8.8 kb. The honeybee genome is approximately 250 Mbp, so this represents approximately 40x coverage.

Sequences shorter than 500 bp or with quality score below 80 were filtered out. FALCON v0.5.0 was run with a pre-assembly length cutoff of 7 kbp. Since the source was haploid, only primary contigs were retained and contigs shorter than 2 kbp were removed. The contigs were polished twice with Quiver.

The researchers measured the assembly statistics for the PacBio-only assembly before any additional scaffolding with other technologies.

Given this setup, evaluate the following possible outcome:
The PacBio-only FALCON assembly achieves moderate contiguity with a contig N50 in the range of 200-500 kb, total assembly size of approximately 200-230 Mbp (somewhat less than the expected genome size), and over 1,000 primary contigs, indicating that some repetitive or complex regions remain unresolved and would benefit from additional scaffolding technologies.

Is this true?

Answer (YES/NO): NO